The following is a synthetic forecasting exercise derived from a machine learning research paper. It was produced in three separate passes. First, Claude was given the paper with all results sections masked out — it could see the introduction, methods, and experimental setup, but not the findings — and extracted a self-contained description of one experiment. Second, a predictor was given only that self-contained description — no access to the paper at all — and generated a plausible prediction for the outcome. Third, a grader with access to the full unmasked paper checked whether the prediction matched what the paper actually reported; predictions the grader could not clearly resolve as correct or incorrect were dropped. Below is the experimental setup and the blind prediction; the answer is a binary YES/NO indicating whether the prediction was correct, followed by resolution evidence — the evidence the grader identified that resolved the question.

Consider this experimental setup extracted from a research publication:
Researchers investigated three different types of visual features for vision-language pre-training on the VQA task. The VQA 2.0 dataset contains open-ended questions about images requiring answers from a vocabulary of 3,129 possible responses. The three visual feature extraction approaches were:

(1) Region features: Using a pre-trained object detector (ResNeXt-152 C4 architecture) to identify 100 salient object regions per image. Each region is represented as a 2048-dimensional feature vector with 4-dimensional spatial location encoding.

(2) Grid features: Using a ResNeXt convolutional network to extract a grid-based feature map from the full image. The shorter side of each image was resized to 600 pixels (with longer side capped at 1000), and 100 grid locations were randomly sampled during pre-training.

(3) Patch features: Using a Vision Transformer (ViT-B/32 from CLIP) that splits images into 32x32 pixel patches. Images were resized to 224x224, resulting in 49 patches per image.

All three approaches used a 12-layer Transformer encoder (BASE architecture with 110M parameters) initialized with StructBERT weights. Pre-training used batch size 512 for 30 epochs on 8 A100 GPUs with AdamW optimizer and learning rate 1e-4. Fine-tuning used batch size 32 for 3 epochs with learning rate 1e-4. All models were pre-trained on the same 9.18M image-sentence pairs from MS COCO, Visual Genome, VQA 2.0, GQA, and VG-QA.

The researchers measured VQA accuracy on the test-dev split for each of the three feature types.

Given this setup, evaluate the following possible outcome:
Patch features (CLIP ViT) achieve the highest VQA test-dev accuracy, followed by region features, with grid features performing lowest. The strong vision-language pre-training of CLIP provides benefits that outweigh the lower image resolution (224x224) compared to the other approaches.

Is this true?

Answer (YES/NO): NO